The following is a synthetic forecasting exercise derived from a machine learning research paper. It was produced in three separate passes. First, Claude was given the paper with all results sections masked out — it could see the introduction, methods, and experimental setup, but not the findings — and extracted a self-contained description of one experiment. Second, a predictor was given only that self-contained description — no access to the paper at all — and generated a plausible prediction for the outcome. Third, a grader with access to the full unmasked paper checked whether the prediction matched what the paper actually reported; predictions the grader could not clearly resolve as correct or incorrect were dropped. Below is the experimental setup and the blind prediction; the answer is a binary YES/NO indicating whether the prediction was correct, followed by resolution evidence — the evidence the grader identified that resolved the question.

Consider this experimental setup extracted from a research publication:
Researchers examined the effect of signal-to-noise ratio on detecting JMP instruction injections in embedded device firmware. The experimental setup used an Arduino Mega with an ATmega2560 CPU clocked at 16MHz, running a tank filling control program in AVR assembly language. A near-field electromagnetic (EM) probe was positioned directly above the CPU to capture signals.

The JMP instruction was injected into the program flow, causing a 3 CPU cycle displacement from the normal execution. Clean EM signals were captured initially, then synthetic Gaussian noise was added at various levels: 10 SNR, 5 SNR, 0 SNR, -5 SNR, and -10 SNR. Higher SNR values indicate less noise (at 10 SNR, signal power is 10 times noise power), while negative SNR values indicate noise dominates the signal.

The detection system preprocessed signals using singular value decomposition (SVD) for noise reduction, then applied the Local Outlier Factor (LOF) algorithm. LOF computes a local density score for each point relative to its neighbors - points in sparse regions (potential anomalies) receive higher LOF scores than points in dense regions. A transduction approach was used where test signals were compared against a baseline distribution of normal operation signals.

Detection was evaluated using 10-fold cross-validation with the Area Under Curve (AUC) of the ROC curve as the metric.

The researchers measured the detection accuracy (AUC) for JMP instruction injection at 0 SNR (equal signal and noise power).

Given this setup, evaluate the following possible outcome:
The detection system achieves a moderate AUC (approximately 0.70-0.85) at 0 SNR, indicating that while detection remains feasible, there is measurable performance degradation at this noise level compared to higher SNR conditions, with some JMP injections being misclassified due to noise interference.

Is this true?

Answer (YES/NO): NO